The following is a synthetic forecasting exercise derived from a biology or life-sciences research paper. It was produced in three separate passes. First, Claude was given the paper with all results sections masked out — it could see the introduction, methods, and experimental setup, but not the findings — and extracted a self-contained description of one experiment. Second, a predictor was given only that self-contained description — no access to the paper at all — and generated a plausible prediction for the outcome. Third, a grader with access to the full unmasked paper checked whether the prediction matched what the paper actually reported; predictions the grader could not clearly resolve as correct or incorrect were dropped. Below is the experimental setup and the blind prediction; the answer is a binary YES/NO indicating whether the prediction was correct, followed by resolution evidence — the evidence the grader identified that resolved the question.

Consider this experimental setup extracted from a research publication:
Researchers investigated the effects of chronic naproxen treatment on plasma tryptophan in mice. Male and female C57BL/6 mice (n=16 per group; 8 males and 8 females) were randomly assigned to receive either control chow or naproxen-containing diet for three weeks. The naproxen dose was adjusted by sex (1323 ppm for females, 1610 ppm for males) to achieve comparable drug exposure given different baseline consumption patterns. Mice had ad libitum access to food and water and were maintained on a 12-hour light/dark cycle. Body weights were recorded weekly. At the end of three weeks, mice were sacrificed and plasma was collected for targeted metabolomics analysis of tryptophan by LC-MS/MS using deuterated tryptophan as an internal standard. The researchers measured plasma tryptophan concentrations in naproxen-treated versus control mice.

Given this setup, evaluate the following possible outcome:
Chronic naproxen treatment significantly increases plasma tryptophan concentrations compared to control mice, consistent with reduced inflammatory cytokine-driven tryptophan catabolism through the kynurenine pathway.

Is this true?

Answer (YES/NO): NO